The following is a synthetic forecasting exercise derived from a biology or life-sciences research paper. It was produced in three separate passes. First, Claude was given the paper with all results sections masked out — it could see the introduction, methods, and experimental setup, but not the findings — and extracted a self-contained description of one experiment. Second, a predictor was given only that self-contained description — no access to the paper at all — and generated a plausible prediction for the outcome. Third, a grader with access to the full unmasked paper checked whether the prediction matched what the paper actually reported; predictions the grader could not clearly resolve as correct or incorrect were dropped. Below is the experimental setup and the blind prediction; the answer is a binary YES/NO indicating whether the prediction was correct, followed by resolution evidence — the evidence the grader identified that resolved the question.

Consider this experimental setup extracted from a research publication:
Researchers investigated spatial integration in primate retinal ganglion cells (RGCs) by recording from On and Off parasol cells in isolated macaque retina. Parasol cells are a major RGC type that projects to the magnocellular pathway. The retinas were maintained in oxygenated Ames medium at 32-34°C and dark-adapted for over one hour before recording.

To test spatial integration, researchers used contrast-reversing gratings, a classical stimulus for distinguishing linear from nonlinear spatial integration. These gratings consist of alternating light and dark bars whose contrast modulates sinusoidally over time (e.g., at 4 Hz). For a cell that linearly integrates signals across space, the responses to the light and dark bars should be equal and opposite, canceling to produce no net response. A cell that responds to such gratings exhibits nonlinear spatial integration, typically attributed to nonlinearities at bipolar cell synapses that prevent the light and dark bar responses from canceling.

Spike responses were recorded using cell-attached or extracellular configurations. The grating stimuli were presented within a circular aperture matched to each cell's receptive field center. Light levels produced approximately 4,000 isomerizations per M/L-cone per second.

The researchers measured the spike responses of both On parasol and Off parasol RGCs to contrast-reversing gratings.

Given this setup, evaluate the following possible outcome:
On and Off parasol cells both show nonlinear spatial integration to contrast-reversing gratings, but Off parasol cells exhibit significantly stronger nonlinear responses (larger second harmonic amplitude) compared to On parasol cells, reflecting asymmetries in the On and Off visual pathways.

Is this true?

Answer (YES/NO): NO